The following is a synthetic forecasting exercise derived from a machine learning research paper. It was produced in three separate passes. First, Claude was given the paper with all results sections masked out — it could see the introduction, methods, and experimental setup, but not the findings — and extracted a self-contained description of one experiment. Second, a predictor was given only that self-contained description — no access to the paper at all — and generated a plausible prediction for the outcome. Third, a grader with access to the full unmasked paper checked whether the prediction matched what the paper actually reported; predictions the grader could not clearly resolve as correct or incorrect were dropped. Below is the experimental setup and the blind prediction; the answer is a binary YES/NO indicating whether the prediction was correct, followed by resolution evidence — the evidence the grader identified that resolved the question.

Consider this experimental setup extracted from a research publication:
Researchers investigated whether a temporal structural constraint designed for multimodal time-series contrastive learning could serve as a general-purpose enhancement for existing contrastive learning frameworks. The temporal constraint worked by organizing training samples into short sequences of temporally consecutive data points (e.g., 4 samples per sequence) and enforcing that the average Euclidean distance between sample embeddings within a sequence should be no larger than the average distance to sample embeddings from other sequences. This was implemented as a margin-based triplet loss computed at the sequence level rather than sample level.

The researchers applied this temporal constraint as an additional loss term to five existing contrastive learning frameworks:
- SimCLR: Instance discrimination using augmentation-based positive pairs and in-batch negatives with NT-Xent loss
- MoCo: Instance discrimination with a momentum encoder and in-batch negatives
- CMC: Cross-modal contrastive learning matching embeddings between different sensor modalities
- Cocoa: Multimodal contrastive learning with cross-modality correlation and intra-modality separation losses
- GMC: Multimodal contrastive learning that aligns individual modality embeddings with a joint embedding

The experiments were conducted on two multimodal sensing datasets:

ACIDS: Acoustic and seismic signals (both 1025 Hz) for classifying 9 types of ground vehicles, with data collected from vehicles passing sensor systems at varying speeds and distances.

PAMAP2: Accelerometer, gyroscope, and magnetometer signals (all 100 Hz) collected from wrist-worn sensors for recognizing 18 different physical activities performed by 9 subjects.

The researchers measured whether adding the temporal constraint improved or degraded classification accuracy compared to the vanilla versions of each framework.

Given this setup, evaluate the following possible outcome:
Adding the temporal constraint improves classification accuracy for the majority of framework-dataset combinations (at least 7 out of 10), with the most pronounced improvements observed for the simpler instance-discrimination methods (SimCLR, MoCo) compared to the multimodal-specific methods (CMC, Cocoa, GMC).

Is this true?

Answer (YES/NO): NO